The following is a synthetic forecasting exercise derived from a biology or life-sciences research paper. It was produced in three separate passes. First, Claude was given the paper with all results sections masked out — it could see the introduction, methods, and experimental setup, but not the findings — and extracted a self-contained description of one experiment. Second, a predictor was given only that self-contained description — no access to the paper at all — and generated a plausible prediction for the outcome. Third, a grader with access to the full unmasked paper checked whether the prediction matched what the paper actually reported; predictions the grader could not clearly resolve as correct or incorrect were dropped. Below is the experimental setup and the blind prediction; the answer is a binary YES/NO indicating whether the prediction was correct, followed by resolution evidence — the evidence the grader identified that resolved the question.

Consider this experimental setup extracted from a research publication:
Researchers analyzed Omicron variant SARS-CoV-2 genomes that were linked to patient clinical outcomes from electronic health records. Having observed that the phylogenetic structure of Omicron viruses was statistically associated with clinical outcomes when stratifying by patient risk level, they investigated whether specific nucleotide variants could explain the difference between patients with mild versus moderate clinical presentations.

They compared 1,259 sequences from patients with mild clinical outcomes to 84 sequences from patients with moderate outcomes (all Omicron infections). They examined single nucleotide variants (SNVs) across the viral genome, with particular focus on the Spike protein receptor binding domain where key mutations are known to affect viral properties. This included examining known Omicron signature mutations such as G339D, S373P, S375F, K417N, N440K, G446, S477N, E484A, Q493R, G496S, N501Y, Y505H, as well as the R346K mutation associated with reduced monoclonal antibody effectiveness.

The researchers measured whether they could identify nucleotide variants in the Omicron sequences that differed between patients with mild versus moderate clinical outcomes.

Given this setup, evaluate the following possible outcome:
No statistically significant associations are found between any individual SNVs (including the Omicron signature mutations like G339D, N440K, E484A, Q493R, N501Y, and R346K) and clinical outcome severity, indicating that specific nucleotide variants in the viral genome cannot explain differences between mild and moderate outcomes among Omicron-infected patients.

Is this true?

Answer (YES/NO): YES